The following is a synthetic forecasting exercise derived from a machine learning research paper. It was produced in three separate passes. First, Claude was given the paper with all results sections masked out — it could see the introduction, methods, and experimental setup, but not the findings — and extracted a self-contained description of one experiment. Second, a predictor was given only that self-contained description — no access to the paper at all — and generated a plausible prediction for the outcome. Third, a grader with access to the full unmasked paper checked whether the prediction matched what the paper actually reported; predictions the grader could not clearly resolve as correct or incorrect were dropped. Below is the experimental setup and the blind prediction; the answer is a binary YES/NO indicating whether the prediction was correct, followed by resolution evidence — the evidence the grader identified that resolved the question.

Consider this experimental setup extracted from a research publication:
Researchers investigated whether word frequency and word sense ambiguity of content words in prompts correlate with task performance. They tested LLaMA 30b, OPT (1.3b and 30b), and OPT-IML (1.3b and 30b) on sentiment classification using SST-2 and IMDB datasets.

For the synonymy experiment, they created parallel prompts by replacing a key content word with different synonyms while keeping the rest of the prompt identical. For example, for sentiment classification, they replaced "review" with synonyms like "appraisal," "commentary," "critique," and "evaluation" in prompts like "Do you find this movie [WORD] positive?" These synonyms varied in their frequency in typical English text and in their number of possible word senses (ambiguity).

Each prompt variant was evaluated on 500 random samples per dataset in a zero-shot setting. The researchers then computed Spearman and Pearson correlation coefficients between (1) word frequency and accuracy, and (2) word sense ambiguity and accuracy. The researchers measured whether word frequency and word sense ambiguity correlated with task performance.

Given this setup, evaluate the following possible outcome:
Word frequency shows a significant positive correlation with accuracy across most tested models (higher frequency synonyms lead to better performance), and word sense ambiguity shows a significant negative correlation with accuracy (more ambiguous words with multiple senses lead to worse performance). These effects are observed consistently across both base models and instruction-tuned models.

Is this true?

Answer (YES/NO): NO